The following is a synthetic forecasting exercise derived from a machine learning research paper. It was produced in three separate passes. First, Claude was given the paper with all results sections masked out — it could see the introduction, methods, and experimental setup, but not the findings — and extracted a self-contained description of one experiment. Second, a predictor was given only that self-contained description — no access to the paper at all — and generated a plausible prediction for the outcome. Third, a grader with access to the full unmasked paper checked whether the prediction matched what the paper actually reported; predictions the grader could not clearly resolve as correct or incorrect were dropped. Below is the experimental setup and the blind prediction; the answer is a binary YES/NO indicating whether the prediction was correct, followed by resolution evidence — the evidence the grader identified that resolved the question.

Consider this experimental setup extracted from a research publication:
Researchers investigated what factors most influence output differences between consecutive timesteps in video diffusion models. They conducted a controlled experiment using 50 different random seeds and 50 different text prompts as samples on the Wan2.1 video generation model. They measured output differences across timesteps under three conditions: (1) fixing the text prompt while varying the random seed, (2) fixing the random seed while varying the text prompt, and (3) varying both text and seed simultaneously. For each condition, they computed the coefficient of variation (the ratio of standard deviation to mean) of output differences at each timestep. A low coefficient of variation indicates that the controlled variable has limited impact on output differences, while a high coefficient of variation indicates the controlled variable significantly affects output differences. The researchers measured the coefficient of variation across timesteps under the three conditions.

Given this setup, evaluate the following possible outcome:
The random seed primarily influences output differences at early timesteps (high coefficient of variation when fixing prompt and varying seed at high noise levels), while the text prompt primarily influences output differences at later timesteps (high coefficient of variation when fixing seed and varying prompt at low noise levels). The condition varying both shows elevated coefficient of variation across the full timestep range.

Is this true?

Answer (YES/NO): NO